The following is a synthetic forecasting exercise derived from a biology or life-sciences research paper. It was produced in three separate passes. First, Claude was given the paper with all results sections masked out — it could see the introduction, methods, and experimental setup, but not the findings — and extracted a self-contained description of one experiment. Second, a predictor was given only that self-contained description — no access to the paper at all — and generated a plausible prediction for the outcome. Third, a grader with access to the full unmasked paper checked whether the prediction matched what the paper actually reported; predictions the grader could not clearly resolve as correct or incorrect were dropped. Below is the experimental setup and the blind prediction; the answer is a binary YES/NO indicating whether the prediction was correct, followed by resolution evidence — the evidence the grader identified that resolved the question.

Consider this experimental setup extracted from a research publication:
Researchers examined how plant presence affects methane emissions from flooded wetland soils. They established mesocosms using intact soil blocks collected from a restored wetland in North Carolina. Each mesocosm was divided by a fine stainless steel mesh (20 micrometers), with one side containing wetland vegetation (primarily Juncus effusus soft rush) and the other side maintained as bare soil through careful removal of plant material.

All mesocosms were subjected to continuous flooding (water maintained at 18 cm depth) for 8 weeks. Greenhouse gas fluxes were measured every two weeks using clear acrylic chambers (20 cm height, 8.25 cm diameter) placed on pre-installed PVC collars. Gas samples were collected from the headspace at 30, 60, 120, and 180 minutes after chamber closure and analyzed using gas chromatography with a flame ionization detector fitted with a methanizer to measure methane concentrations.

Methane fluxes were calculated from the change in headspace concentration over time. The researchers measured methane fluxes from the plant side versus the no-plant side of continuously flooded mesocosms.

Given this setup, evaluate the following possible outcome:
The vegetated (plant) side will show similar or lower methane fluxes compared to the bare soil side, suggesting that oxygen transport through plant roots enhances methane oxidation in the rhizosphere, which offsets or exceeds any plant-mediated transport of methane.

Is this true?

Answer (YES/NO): NO